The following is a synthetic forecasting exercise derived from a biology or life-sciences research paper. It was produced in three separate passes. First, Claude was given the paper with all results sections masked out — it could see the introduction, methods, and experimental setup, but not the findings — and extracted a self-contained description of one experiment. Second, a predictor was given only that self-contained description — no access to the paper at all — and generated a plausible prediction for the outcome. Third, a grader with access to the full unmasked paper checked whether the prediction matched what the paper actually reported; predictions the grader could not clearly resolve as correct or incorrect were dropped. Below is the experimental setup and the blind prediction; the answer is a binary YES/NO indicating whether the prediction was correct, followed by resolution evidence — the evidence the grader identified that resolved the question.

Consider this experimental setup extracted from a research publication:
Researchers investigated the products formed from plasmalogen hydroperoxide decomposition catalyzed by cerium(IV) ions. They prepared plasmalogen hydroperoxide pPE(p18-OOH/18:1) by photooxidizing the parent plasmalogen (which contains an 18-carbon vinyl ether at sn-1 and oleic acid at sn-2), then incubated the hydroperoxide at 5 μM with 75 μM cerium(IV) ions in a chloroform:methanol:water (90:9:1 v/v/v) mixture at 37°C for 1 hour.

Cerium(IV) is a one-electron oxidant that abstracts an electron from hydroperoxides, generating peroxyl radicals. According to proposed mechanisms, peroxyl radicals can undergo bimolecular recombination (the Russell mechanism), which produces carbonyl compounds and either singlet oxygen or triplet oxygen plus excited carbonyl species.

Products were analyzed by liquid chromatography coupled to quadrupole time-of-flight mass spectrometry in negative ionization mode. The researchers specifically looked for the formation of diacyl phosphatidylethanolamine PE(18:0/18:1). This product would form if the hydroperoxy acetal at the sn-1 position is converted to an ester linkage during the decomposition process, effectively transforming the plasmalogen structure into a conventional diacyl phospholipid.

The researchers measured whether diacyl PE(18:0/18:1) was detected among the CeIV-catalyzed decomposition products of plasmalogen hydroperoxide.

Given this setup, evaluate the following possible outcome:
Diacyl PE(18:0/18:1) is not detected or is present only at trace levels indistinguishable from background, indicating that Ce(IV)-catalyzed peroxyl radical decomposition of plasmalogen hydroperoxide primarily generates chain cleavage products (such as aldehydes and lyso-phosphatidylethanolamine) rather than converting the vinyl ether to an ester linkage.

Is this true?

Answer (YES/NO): NO